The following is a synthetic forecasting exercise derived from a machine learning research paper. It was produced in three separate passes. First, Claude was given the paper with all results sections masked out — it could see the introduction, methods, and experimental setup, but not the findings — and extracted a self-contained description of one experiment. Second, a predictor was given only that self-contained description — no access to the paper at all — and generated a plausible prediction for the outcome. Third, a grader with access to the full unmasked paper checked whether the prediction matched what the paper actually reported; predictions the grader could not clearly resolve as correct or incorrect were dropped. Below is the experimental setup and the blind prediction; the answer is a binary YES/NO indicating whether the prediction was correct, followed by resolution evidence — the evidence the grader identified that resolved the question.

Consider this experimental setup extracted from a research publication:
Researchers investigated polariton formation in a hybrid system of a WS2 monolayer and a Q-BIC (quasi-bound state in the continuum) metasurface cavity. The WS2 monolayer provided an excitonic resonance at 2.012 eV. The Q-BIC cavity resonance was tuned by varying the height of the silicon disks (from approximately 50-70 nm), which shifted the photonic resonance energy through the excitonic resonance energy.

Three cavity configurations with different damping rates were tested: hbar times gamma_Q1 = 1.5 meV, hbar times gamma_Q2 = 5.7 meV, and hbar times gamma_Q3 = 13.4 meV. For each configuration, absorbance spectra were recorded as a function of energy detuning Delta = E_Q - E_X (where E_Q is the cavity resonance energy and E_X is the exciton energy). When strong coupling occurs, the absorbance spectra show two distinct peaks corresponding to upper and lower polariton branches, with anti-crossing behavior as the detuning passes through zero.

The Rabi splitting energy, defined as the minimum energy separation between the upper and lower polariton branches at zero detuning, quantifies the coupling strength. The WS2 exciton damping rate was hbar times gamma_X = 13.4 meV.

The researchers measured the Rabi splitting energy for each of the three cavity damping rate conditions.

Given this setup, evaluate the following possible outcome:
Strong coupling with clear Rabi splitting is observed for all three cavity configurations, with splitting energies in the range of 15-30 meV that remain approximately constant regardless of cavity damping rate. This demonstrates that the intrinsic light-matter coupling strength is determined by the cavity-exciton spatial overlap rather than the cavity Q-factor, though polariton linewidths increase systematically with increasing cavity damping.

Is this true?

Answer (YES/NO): NO